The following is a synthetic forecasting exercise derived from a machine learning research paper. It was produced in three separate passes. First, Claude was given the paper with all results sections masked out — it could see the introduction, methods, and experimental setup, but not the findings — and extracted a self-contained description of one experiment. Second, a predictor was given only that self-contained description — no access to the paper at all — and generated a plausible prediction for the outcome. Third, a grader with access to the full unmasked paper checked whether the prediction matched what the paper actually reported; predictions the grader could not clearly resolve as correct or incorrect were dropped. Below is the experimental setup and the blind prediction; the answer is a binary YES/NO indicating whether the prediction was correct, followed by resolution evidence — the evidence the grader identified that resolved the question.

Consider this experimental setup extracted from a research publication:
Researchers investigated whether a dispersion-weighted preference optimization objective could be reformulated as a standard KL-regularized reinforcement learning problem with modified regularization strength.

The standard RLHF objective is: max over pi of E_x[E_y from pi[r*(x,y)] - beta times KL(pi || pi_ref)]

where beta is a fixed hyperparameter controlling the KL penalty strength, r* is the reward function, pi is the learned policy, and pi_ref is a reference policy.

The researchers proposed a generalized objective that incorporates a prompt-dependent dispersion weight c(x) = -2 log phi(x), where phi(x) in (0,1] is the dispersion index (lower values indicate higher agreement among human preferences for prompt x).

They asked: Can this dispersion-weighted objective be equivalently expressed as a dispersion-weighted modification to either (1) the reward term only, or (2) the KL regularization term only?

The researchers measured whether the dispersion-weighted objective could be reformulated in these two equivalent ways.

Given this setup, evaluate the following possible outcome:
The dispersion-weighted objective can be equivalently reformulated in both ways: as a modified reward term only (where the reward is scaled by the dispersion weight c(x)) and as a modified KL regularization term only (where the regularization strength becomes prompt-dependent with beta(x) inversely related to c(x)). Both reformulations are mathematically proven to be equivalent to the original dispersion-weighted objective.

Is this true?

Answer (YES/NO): NO